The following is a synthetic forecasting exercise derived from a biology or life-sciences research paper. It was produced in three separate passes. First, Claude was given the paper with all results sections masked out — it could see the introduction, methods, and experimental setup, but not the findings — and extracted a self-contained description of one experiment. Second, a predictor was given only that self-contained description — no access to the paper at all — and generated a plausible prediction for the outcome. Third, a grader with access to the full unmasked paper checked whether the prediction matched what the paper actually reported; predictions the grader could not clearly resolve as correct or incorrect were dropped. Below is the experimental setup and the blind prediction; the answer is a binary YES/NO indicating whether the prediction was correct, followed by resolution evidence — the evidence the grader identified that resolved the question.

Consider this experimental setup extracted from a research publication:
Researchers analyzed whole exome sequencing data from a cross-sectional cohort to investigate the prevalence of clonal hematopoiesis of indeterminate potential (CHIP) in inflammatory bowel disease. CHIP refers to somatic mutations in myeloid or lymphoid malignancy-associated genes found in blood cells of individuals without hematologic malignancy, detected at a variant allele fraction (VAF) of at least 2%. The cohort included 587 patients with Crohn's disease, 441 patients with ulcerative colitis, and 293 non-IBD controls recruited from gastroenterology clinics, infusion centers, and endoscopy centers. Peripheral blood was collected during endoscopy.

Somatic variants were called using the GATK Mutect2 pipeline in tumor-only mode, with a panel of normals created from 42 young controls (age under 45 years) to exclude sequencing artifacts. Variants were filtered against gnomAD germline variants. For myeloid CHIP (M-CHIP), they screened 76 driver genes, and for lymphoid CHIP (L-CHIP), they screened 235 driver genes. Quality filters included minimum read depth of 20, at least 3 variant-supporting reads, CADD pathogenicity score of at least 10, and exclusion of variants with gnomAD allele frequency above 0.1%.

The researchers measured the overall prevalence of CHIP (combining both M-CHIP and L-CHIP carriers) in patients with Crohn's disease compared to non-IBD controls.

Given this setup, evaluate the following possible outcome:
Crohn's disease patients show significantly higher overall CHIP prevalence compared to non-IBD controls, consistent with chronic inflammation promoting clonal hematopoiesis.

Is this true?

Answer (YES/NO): NO